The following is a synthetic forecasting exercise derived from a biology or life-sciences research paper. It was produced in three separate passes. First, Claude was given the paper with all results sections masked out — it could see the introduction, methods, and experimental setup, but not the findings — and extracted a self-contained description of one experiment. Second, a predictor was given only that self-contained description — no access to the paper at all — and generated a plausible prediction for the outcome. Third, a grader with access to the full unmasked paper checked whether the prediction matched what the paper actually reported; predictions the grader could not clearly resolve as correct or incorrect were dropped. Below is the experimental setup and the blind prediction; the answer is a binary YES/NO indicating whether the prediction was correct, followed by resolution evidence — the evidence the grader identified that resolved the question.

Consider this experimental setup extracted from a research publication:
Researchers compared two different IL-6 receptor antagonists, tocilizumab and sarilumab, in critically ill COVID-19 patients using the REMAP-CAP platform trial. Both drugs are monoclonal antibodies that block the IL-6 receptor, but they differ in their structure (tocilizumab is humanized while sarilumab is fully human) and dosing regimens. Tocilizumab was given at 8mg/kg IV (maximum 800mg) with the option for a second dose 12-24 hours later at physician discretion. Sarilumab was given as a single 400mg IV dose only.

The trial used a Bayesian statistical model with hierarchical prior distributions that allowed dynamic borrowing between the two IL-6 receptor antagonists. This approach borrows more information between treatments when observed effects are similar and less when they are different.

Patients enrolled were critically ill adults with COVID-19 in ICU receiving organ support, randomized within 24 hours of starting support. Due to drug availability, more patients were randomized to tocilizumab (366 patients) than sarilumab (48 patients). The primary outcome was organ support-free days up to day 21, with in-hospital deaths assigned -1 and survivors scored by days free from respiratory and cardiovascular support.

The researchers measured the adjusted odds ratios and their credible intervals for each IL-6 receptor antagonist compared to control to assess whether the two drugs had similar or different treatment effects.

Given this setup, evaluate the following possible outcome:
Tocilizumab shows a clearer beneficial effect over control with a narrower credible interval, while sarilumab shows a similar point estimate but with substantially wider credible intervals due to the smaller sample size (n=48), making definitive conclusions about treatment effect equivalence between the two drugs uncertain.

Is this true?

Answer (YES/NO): YES